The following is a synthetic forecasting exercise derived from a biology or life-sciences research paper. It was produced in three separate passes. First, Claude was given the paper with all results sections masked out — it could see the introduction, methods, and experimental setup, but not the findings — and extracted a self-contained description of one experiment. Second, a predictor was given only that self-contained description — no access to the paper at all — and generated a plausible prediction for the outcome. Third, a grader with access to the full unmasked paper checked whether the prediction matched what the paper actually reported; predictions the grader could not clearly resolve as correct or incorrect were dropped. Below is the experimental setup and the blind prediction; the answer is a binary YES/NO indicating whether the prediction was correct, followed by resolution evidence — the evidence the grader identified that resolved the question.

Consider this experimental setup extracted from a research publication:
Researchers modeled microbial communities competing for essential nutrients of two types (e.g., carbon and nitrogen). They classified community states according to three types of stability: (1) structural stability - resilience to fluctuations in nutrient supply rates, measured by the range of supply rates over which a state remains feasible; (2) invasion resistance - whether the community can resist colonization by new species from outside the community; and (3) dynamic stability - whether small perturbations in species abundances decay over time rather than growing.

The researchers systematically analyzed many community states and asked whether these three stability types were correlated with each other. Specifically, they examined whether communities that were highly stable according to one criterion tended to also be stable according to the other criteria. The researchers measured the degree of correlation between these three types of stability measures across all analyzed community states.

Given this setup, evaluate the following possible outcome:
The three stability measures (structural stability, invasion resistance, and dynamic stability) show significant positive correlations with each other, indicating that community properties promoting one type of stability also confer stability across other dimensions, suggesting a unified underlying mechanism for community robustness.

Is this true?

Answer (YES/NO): NO